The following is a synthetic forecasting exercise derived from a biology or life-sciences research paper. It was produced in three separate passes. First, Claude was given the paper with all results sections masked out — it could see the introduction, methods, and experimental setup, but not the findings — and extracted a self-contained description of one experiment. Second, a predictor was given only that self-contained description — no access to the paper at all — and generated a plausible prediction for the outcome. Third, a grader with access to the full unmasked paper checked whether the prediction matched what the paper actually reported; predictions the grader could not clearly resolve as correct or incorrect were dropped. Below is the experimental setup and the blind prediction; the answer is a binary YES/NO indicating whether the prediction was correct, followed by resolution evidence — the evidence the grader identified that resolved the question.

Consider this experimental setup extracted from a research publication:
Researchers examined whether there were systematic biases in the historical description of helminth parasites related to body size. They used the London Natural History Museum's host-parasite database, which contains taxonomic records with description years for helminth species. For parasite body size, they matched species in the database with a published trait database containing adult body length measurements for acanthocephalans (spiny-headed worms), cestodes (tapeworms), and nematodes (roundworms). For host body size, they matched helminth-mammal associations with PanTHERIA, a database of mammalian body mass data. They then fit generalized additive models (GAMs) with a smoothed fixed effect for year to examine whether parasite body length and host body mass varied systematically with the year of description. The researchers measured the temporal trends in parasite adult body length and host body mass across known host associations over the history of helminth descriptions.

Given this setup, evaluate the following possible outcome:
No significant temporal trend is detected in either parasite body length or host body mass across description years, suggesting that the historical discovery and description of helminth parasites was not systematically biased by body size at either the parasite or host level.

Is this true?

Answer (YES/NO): NO